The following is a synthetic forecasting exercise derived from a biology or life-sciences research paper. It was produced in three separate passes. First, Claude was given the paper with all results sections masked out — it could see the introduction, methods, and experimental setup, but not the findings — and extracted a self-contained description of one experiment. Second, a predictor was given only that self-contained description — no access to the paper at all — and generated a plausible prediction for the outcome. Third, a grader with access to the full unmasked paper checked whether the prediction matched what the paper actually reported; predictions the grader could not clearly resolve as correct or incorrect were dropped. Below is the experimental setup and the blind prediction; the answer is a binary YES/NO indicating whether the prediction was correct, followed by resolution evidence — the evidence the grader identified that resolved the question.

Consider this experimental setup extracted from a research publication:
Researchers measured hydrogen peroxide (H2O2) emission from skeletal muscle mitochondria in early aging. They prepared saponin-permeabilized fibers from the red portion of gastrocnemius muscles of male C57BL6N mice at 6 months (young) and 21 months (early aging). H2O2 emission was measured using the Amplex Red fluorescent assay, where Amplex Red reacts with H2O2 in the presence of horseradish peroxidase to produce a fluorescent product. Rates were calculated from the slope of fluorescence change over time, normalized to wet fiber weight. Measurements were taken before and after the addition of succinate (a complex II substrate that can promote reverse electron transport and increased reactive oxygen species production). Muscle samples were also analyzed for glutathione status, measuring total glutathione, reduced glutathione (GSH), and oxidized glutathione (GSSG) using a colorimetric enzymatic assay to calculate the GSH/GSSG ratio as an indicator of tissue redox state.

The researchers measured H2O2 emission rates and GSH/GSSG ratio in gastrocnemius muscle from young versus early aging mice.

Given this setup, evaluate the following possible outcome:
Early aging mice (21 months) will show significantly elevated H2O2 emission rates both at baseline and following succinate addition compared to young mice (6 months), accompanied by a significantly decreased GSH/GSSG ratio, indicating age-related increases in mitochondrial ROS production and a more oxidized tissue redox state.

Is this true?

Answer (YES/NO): NO